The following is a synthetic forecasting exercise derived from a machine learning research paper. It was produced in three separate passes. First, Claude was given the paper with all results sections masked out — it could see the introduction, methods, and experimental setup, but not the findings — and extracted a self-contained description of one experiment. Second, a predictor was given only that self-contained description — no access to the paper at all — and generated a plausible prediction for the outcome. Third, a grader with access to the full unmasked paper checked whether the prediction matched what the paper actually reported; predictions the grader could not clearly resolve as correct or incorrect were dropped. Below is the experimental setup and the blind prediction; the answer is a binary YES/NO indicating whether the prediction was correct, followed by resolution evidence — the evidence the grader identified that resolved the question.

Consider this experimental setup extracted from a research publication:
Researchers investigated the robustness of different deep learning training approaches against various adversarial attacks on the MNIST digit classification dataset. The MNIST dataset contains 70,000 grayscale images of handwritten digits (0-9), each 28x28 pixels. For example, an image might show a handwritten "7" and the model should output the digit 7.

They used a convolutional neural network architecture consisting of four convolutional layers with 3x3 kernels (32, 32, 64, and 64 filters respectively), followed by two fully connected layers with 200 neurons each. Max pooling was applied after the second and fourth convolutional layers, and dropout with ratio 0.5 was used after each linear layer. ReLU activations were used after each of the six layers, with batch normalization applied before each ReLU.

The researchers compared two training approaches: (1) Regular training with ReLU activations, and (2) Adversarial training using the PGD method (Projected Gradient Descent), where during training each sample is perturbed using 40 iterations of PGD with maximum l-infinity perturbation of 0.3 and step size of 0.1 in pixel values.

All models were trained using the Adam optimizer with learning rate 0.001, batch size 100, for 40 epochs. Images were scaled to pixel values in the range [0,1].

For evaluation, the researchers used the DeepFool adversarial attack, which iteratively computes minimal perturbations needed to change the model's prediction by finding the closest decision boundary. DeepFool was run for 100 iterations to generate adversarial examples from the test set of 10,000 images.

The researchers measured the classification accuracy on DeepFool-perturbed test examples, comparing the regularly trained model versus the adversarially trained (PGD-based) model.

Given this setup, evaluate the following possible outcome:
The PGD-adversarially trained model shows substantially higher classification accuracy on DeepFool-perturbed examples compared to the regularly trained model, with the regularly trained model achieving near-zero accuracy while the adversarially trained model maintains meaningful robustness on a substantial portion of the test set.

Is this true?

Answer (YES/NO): NO